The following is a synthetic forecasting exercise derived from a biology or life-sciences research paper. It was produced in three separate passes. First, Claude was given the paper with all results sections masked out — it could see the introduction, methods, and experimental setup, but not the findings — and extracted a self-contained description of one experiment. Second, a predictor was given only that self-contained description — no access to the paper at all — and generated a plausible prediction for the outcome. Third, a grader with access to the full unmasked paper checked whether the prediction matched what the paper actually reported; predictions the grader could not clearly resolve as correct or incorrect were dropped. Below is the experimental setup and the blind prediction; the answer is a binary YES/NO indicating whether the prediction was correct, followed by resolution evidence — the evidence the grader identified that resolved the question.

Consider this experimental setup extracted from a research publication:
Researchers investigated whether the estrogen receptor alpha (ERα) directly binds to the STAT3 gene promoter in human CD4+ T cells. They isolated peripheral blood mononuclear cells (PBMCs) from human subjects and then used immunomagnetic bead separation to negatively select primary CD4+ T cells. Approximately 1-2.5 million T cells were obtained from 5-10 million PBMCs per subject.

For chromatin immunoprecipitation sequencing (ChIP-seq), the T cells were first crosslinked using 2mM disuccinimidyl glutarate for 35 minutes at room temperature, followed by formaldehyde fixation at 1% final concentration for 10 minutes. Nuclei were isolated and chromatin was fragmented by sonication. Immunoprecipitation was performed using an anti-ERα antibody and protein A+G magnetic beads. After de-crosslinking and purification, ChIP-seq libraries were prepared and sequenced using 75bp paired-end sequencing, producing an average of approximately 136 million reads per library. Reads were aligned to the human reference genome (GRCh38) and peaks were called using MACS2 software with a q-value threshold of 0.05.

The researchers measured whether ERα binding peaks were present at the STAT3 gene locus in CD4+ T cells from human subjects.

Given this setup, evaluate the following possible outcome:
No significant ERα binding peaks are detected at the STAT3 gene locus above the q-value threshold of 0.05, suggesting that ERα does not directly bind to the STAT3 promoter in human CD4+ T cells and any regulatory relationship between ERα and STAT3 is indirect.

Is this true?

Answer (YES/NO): NO